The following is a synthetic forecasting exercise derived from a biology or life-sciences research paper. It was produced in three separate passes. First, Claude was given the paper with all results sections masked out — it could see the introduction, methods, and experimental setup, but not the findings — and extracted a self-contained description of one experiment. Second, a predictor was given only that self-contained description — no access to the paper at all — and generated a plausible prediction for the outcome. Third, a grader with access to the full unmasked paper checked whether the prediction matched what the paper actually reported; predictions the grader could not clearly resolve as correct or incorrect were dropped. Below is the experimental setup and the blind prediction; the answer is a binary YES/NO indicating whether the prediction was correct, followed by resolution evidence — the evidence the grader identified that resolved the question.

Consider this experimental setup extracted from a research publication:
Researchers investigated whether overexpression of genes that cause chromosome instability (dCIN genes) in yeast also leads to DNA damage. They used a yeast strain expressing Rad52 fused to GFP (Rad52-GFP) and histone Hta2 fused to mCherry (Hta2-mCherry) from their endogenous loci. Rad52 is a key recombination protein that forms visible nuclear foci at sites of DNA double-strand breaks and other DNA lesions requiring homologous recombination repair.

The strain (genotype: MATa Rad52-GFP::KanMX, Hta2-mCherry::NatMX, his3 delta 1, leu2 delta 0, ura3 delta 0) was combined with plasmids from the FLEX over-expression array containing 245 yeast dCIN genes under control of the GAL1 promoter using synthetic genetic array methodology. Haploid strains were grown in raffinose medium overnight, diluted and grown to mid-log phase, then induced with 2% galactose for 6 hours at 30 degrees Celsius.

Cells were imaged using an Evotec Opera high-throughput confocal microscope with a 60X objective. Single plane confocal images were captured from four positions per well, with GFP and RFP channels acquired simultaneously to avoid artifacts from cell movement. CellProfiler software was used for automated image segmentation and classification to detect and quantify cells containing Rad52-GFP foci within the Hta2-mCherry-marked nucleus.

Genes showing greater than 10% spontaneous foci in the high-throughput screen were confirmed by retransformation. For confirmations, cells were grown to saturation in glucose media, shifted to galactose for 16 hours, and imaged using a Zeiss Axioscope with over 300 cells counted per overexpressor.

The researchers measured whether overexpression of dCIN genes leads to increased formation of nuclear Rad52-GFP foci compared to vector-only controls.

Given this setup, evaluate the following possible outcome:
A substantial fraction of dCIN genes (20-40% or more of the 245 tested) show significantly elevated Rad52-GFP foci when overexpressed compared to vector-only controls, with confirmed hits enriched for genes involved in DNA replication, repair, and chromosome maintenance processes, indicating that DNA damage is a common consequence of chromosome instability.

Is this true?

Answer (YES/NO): NO